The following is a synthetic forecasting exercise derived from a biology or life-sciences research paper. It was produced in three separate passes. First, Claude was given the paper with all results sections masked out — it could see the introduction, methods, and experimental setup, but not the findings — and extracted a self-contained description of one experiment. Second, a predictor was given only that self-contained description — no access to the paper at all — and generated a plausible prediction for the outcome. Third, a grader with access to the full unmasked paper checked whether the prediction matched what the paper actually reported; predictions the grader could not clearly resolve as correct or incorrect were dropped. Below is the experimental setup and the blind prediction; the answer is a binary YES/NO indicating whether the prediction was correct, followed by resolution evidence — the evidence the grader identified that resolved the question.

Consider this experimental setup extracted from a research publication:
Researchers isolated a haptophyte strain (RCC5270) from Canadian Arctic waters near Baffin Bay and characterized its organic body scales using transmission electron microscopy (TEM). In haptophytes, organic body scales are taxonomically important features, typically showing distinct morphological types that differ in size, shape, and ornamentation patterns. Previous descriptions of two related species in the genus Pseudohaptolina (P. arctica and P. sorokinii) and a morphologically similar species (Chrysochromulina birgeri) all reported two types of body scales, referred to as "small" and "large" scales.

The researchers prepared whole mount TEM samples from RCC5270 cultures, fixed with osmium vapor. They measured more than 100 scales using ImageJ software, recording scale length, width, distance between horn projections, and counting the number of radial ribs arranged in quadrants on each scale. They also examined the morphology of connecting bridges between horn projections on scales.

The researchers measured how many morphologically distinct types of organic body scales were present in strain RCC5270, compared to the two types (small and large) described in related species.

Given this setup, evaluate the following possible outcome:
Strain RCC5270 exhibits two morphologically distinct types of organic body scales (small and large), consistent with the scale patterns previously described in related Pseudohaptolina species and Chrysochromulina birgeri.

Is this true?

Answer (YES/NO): NO